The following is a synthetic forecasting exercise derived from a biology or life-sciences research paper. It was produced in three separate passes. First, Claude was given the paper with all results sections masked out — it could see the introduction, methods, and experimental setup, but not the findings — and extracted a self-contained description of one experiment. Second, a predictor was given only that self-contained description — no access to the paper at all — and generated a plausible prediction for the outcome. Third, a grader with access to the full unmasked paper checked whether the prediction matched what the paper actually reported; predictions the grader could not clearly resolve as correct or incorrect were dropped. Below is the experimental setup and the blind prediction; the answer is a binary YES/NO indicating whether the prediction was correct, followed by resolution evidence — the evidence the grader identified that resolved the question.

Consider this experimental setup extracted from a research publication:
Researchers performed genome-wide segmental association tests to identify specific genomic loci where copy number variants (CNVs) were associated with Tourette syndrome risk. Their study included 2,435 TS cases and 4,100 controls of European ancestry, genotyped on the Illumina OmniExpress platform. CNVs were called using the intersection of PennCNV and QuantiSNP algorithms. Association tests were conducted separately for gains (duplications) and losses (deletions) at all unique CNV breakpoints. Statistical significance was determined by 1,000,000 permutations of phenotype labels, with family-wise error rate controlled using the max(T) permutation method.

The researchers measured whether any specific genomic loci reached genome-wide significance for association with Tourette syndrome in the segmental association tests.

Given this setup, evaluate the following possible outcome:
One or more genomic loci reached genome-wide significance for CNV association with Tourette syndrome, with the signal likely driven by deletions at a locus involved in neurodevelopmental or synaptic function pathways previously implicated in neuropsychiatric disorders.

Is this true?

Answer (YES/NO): NO